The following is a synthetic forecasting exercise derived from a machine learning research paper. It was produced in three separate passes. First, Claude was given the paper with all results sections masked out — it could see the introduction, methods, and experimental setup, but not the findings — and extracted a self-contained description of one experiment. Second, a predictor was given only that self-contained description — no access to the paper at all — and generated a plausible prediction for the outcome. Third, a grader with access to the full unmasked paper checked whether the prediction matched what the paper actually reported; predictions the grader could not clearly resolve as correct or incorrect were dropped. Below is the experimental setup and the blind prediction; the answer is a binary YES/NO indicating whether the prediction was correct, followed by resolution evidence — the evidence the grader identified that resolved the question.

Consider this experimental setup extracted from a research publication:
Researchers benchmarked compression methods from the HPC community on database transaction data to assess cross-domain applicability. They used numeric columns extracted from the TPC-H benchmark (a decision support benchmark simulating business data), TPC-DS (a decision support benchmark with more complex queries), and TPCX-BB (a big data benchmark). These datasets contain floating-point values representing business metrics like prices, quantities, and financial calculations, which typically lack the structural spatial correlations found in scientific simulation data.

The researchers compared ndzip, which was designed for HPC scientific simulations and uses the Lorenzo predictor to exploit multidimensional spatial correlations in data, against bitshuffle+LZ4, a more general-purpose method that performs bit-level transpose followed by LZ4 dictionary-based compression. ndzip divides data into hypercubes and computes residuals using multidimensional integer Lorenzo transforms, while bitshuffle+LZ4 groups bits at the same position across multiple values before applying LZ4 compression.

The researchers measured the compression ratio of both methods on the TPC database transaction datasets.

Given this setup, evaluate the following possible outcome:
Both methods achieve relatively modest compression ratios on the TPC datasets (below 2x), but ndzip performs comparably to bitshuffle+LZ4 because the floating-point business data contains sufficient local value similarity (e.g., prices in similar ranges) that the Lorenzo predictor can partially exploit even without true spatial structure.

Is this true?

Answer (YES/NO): NO